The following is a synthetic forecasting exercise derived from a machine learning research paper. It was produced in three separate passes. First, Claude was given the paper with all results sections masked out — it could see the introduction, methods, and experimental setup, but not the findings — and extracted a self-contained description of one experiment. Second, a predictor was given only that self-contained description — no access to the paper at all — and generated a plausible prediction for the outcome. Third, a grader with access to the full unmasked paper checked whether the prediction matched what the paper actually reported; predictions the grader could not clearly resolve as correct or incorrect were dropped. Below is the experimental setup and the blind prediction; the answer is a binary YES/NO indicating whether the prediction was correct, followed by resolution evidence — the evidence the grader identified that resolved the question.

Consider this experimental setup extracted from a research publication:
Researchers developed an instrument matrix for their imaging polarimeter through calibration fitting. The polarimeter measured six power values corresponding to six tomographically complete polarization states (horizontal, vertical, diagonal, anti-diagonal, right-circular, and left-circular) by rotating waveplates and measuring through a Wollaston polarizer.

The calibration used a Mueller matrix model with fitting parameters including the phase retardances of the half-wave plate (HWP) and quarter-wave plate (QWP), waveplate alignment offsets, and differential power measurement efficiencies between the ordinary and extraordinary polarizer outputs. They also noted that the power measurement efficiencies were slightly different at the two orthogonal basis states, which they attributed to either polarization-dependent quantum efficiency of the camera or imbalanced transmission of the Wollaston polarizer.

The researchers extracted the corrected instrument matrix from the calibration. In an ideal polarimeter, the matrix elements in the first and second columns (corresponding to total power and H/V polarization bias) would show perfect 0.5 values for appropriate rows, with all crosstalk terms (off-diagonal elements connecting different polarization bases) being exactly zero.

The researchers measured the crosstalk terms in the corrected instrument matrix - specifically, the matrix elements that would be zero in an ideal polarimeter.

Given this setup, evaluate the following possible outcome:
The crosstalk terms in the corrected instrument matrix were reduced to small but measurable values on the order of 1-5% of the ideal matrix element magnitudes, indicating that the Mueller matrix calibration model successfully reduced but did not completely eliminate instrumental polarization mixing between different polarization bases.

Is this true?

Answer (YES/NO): NO